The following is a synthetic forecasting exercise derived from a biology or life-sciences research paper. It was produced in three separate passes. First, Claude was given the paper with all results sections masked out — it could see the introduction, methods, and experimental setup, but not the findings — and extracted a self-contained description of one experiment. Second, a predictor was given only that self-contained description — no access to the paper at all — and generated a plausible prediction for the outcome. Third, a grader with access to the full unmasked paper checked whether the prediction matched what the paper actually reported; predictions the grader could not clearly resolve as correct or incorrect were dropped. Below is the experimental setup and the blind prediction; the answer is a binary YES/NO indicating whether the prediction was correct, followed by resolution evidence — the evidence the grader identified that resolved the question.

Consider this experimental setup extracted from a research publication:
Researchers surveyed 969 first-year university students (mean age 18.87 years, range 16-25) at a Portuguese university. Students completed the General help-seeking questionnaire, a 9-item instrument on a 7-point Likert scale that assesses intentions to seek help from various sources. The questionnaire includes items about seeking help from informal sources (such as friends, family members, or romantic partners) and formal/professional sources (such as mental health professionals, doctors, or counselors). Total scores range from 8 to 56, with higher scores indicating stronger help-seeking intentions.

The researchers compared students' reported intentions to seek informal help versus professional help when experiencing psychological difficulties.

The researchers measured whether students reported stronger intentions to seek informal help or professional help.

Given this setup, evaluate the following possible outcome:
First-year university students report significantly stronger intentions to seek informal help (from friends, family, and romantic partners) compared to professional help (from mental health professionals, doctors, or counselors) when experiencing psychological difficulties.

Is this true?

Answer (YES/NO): NO